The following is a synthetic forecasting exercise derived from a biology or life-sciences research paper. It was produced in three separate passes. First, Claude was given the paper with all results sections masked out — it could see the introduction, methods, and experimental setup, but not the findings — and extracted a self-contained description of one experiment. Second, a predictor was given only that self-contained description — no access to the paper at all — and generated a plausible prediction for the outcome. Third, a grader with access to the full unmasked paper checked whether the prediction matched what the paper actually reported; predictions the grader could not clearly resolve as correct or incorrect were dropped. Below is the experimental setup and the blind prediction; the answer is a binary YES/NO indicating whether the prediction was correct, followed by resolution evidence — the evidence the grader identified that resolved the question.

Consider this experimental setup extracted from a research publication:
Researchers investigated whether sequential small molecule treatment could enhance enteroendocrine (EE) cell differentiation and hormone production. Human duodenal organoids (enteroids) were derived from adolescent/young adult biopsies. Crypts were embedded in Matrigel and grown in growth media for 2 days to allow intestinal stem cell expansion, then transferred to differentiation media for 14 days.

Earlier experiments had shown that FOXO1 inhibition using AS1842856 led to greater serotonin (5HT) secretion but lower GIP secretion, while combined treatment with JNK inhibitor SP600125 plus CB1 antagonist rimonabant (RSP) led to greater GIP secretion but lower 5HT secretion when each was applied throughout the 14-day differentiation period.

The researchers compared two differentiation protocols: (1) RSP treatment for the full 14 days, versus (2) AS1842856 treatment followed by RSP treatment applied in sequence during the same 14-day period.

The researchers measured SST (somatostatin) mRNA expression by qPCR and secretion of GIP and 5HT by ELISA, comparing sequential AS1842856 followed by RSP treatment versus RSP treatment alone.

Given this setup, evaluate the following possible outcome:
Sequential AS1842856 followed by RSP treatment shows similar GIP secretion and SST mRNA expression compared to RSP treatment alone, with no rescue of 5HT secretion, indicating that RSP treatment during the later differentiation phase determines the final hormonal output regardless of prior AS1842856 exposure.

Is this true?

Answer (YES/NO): NO